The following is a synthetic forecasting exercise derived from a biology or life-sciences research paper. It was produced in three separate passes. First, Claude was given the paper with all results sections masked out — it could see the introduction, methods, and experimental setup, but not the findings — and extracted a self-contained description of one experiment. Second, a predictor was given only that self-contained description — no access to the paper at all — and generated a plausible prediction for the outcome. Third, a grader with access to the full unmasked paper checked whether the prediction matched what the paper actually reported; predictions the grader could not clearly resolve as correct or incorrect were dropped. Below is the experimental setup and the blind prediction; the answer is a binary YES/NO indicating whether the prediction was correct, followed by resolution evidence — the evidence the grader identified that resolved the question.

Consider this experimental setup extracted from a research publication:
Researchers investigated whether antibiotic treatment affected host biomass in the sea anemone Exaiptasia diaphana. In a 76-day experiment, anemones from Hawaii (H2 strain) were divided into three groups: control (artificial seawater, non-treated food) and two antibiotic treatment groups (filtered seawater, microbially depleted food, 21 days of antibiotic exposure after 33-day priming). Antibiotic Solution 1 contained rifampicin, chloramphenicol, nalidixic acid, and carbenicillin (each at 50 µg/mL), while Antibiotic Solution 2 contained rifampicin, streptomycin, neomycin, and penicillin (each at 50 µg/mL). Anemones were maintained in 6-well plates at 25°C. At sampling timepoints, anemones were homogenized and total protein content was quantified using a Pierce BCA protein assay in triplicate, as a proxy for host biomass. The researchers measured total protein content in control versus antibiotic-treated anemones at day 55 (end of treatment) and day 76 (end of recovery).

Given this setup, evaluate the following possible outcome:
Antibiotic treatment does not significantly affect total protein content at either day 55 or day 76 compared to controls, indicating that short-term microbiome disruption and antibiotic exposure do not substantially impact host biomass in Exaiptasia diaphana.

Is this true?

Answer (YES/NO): NO